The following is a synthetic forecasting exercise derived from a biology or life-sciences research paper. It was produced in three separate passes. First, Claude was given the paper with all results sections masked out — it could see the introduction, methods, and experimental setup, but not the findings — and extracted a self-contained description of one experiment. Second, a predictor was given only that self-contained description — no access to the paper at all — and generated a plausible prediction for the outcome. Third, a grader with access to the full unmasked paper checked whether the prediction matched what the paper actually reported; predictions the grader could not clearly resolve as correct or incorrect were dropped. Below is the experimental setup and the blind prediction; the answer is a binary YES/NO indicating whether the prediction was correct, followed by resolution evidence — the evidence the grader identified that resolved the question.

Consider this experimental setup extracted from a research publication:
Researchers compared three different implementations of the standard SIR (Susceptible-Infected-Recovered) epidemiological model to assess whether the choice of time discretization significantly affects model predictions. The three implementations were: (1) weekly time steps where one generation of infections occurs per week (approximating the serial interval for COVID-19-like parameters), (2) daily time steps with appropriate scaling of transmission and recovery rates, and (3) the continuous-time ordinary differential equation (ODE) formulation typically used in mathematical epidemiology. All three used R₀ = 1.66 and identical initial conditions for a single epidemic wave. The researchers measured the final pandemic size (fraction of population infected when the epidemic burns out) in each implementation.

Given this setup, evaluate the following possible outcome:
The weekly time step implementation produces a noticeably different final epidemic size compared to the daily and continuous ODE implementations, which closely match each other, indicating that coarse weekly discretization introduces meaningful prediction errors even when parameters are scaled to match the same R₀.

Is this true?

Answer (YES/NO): NO